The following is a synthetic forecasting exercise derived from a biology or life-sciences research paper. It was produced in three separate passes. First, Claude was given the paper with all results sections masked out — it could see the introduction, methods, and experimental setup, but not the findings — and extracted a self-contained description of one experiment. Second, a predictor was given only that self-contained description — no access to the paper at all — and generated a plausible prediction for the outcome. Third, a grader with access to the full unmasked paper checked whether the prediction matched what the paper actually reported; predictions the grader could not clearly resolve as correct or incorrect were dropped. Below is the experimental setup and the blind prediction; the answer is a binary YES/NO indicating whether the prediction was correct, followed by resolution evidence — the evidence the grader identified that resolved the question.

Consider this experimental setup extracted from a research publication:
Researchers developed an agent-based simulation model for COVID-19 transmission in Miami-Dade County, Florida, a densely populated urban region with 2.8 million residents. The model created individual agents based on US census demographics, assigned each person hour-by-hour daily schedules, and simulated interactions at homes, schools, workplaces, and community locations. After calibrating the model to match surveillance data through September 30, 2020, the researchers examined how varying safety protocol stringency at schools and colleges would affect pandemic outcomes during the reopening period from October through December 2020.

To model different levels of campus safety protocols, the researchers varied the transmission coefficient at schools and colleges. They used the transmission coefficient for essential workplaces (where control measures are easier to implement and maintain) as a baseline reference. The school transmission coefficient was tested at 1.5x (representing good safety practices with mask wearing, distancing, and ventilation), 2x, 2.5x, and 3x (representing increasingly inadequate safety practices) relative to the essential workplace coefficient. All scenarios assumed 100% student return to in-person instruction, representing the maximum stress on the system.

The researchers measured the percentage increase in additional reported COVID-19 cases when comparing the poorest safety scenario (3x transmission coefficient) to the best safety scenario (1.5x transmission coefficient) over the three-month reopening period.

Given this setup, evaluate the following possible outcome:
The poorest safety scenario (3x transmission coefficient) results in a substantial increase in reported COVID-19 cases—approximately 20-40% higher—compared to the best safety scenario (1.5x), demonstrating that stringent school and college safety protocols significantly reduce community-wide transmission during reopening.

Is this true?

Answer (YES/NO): NO